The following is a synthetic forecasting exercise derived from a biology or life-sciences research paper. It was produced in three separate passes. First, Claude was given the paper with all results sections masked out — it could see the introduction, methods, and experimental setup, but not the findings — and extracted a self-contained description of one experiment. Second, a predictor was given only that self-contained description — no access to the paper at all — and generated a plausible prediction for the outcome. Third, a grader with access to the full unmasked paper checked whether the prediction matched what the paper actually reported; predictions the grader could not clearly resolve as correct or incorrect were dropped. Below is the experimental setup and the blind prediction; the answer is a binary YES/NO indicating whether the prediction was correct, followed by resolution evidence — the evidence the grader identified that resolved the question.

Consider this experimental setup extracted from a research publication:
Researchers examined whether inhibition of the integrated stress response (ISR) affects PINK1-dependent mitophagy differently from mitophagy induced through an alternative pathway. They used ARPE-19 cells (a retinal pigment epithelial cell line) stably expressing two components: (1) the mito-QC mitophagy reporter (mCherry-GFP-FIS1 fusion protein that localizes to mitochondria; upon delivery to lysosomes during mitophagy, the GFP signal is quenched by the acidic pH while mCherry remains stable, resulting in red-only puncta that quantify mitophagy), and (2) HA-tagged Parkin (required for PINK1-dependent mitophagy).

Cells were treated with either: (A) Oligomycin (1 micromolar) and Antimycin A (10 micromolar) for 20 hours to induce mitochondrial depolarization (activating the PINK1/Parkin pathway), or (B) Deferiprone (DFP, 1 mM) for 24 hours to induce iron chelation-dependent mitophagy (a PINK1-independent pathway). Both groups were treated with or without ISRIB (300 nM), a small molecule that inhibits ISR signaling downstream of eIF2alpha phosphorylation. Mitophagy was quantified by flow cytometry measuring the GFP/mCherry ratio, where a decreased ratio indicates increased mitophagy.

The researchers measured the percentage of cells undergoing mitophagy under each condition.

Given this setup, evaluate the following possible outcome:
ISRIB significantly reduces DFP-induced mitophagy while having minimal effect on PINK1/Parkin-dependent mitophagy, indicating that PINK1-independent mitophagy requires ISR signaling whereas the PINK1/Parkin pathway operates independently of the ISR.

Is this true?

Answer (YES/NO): NO